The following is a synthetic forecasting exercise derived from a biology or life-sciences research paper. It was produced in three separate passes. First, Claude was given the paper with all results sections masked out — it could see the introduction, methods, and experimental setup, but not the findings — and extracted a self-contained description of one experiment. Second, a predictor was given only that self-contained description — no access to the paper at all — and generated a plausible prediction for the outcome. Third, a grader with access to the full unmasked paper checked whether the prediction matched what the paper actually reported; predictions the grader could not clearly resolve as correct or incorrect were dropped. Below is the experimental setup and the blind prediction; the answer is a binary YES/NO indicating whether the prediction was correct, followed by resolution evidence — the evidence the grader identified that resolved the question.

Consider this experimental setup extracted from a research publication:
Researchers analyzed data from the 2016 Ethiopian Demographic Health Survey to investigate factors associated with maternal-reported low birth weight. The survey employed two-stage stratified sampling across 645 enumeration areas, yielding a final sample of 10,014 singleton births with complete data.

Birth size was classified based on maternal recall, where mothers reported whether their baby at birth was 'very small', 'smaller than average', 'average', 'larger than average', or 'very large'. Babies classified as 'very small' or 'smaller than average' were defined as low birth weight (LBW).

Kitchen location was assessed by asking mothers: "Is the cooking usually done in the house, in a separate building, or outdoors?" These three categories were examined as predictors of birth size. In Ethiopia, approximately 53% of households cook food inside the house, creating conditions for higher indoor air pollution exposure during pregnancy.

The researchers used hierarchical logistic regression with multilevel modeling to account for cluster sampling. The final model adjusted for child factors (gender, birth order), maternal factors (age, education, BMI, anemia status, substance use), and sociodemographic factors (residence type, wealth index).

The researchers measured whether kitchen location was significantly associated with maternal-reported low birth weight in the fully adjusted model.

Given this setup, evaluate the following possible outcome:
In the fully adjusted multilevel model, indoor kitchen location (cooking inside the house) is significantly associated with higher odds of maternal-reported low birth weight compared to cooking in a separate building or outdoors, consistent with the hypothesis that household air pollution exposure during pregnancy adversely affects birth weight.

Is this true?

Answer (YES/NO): NO